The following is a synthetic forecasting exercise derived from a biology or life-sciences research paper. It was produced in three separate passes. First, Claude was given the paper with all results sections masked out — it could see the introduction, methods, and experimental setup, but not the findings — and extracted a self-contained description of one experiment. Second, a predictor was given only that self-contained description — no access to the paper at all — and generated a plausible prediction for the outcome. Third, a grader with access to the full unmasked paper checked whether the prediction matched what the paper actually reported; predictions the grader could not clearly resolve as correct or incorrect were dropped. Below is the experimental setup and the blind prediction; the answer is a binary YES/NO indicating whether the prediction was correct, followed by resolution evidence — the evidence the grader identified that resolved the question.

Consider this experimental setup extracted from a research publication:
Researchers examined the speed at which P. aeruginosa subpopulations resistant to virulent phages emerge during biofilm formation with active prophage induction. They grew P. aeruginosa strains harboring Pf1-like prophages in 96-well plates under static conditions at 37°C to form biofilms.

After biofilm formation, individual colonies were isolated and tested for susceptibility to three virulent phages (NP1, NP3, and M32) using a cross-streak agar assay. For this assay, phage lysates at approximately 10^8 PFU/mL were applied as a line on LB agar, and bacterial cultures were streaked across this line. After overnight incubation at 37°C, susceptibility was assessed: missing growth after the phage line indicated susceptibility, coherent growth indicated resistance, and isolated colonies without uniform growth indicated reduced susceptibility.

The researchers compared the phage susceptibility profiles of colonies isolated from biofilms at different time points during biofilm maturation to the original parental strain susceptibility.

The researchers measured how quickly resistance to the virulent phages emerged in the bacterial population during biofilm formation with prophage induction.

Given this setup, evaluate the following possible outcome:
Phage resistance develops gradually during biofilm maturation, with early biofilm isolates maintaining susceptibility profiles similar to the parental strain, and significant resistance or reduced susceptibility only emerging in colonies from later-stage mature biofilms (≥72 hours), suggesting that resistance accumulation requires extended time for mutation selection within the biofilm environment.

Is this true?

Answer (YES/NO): NO